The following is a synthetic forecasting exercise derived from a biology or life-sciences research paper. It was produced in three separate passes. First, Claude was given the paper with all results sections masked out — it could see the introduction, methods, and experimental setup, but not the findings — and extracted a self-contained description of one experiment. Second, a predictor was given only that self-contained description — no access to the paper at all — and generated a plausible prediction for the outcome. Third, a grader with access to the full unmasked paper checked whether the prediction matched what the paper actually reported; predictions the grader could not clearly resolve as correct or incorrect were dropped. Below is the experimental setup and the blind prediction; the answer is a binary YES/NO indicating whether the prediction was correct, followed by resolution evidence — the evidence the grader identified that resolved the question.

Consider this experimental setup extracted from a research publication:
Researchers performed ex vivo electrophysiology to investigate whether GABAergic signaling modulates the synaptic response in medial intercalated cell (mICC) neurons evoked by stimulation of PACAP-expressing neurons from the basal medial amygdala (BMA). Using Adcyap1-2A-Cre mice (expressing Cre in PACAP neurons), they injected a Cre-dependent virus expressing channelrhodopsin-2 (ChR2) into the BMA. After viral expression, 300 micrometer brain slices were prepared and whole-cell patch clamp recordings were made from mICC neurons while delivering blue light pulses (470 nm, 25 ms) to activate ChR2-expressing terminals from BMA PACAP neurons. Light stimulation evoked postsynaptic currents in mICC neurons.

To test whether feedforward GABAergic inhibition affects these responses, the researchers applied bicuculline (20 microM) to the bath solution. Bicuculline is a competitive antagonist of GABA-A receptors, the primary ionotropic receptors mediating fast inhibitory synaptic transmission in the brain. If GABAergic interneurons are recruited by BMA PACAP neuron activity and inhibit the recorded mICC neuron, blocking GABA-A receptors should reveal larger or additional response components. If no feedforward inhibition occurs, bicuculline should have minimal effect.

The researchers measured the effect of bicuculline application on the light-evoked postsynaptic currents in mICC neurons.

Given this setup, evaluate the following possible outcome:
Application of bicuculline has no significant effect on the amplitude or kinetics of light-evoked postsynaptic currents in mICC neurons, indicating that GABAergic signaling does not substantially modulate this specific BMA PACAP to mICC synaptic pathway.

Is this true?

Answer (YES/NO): NO